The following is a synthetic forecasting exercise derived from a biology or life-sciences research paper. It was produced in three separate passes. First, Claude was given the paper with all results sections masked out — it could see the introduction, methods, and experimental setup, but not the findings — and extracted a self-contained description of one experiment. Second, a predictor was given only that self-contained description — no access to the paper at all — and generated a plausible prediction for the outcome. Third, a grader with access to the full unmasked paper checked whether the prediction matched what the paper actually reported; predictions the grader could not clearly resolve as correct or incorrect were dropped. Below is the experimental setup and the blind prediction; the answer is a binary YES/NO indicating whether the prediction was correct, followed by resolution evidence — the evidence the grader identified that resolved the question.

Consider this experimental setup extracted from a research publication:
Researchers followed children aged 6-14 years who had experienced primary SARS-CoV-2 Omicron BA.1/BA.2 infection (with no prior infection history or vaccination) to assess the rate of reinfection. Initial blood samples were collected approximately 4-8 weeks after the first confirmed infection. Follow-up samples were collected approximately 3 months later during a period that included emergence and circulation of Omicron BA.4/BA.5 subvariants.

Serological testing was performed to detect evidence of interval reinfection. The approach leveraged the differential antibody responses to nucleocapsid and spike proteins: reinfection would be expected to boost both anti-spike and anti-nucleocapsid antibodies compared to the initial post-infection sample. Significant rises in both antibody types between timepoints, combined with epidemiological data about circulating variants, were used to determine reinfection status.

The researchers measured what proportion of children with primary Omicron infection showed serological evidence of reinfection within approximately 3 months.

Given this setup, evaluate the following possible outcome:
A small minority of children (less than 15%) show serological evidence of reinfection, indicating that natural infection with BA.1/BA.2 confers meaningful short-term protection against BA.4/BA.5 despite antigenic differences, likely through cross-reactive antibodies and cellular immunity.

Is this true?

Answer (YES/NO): NO